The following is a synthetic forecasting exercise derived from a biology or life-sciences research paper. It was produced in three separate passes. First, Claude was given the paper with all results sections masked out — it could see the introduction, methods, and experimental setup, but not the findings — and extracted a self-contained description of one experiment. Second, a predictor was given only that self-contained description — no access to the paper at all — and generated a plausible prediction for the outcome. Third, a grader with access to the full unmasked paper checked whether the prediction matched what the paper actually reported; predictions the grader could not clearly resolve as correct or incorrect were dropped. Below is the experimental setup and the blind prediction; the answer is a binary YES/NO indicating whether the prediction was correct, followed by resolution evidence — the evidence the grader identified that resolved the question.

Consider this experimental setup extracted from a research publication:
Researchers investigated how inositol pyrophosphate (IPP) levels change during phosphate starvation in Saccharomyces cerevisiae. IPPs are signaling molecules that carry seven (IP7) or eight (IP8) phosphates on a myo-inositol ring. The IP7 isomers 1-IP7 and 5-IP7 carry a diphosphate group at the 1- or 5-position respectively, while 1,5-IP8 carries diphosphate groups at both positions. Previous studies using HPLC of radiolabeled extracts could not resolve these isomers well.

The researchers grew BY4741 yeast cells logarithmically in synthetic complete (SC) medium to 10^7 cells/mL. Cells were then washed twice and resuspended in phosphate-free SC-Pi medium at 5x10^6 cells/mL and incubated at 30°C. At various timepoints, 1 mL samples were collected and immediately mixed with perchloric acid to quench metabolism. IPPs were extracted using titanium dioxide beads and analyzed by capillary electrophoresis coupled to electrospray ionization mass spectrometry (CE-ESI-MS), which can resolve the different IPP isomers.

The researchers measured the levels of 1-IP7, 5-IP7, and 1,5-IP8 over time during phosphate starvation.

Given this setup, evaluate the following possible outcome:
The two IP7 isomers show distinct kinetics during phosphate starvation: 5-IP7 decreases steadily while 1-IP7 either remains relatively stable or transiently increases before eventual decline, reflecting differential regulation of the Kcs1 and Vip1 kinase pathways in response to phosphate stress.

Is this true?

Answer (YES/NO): NO